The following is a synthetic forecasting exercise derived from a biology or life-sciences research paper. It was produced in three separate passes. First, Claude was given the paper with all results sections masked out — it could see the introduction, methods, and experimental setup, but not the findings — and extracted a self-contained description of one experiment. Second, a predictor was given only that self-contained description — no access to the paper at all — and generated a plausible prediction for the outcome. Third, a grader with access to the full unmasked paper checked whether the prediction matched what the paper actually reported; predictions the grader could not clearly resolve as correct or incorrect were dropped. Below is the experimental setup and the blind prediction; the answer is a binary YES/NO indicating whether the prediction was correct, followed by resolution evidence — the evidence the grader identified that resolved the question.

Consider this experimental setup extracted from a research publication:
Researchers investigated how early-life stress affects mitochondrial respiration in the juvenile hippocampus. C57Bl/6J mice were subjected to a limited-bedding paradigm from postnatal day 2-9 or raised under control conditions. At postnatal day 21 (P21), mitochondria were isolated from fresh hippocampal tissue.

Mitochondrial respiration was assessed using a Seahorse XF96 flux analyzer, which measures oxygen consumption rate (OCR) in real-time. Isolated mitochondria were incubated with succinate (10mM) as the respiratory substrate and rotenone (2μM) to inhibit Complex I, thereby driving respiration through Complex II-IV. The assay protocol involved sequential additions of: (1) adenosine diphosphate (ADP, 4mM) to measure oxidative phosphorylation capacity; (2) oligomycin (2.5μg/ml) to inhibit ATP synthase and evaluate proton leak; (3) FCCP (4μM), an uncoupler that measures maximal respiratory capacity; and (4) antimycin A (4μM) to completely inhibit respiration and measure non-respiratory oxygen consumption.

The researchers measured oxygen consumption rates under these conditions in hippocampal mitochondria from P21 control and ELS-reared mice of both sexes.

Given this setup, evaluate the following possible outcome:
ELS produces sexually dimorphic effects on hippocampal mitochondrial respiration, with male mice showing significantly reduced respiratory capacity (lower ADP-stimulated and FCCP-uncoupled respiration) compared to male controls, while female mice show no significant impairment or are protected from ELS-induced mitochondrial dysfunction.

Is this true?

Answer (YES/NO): NO